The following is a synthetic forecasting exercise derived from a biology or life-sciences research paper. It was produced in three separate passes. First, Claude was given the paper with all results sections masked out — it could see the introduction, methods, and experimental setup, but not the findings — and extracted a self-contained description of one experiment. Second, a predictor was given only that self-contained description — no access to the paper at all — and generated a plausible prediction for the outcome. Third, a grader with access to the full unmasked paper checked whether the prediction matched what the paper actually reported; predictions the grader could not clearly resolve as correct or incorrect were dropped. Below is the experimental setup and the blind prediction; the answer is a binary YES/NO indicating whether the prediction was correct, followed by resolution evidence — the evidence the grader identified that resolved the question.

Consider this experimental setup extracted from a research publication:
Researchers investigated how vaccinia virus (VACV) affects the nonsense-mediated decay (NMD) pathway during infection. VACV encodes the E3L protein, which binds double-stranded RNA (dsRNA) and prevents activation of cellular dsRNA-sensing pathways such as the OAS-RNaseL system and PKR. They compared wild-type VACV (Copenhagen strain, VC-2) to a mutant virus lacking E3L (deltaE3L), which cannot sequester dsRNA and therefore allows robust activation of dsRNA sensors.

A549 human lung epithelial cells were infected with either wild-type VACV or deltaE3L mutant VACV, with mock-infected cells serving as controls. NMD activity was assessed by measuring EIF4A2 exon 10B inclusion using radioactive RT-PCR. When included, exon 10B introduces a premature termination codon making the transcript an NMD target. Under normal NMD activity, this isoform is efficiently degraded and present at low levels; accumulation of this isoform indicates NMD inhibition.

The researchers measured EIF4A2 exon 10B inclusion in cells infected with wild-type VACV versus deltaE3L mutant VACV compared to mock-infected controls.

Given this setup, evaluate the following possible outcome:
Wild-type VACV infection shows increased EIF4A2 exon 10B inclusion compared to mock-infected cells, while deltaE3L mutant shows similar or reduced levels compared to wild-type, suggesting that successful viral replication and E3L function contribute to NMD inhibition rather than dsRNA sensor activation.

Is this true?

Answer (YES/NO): NO